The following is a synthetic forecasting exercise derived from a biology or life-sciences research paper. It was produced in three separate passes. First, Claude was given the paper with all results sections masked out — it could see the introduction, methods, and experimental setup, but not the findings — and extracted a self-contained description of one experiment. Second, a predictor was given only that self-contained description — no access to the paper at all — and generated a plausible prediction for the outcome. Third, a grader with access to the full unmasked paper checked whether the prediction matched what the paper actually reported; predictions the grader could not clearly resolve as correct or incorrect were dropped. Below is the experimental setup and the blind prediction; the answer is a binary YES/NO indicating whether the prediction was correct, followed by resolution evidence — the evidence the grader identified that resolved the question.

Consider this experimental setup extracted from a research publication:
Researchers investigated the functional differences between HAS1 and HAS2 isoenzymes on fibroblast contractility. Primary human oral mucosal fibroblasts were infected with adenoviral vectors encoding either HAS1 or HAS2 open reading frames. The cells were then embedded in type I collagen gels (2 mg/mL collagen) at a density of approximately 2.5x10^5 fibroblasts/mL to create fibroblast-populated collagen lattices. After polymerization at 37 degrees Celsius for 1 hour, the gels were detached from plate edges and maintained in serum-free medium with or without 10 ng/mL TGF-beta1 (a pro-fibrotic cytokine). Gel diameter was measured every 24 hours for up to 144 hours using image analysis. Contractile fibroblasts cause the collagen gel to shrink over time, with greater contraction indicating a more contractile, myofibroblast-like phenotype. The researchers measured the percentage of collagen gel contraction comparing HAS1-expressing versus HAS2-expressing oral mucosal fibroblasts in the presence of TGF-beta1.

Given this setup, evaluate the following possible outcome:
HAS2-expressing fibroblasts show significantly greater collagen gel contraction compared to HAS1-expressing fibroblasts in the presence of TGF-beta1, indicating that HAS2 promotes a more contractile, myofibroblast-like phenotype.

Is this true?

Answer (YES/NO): YES